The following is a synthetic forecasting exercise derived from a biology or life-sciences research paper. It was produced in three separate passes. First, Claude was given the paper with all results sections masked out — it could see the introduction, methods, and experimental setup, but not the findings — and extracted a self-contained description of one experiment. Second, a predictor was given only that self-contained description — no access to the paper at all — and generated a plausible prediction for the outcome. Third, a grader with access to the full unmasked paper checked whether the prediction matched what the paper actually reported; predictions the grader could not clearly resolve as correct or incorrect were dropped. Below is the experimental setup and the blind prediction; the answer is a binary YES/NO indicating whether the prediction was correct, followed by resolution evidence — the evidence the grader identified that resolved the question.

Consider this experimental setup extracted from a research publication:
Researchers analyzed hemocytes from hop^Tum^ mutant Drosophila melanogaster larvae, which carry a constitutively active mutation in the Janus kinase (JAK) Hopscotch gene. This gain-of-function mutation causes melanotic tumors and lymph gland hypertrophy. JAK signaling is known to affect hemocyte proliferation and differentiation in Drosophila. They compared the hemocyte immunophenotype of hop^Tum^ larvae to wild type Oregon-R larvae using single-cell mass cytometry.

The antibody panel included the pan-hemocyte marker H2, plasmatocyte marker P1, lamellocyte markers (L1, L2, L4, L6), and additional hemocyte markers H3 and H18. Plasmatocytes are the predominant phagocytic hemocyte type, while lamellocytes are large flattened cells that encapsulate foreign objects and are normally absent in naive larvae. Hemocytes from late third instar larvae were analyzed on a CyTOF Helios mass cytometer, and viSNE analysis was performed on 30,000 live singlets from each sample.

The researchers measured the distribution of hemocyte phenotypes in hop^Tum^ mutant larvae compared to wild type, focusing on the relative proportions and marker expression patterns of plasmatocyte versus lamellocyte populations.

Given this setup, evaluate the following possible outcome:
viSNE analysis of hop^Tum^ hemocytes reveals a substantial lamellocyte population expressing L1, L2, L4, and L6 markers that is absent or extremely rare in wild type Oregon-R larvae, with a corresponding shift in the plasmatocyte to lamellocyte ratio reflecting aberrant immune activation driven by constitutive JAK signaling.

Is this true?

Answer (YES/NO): YES